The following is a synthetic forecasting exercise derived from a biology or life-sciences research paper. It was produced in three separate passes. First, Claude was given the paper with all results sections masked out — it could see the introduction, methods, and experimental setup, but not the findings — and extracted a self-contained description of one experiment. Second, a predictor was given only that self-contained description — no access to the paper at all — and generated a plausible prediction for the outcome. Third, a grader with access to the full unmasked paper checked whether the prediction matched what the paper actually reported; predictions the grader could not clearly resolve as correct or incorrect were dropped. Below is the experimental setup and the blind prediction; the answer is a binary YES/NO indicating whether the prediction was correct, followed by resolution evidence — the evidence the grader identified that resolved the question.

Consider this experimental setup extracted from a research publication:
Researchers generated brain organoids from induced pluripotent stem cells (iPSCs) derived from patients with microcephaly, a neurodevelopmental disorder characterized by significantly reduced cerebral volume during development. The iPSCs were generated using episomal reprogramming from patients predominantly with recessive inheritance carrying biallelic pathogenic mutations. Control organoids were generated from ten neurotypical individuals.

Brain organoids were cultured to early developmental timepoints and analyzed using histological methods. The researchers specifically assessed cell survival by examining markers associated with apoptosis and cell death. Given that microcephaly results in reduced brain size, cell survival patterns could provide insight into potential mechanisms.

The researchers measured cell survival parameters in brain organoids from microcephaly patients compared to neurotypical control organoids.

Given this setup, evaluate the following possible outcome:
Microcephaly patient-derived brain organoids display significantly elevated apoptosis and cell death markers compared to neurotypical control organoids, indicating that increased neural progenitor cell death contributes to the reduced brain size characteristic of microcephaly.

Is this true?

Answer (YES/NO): YES